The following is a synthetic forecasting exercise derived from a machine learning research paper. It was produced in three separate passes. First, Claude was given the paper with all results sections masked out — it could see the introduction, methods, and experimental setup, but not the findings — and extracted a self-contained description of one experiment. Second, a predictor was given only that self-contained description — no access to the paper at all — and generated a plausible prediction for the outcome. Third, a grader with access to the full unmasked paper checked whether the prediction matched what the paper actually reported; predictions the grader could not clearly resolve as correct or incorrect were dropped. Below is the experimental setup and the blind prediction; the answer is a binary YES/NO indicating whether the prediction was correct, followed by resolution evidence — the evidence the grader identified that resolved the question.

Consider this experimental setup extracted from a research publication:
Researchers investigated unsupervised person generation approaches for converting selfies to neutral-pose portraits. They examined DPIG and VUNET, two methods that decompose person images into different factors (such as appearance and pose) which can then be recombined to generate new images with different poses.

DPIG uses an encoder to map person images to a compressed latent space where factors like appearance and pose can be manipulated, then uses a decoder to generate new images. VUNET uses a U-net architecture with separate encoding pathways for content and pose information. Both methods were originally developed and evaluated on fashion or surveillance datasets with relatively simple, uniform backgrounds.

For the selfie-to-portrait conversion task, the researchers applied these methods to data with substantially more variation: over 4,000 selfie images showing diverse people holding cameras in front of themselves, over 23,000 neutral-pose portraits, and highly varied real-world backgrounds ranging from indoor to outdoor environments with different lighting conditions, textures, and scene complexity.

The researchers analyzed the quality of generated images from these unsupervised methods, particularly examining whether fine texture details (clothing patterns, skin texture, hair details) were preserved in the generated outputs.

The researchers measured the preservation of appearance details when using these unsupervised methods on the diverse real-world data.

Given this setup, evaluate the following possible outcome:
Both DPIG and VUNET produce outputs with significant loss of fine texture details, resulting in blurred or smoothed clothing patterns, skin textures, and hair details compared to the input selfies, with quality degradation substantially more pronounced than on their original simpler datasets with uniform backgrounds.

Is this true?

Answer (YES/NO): YES